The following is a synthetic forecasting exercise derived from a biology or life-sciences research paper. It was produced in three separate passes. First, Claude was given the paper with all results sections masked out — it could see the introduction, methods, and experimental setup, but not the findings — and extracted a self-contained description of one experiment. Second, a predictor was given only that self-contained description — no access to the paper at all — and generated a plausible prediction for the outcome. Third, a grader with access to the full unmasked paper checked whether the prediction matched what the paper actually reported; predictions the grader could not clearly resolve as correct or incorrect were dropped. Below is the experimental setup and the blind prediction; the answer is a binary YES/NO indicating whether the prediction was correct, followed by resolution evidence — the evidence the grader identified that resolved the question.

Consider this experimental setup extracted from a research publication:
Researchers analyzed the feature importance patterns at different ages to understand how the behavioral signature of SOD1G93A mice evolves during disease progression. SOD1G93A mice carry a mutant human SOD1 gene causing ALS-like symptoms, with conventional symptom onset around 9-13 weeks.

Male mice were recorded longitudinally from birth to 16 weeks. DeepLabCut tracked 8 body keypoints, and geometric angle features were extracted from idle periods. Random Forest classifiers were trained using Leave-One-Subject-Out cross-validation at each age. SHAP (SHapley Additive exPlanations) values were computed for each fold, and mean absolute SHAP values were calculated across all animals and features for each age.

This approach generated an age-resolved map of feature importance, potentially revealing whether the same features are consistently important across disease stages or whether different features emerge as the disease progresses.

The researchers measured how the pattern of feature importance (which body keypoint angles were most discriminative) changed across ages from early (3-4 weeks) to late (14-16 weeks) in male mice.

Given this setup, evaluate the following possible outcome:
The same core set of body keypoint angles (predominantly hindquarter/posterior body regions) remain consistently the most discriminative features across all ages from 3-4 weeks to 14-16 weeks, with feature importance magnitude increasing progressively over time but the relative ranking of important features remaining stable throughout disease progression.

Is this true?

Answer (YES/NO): NO